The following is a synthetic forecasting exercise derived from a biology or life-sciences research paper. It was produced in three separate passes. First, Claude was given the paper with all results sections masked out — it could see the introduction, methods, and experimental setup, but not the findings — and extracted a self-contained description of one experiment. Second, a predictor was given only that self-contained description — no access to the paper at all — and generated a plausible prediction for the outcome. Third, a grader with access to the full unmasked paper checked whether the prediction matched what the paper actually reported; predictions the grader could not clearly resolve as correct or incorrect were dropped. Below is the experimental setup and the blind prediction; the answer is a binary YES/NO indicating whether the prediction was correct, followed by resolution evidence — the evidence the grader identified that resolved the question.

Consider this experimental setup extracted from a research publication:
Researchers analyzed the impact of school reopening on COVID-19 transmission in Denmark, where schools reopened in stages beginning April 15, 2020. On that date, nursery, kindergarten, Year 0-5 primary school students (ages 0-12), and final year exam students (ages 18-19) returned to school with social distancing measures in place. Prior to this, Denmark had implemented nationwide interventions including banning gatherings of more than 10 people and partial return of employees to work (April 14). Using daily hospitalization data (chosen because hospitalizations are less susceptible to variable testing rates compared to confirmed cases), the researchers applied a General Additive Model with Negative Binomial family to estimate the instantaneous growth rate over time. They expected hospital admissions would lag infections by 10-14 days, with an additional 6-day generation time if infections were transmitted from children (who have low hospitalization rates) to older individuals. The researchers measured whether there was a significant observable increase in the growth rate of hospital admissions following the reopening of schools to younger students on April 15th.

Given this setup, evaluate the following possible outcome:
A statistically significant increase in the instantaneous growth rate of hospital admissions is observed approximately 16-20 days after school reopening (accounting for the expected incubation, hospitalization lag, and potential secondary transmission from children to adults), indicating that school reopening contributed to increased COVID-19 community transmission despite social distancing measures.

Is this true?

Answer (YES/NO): NO